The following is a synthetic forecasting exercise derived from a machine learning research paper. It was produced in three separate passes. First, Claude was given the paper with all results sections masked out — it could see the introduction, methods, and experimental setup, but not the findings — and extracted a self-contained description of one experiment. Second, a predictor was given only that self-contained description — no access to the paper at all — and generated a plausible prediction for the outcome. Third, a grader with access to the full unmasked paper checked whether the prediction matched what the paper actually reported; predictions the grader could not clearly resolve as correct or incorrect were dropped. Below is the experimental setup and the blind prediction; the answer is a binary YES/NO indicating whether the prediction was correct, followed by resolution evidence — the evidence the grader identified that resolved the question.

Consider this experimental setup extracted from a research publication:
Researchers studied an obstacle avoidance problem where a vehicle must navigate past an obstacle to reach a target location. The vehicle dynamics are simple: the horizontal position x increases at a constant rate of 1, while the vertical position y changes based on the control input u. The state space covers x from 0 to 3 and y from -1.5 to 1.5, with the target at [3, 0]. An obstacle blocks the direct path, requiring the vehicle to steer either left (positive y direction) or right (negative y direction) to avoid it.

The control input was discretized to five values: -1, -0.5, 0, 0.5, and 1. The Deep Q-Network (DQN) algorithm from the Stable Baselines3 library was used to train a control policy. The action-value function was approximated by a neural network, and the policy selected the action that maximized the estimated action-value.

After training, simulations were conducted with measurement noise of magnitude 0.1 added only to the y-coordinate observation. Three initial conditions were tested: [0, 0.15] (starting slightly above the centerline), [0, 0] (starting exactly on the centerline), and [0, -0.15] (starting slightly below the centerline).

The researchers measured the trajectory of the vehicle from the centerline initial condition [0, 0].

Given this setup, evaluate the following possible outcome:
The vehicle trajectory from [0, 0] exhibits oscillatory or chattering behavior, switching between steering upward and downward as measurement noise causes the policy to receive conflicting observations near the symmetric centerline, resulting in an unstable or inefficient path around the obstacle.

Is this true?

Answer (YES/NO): NO